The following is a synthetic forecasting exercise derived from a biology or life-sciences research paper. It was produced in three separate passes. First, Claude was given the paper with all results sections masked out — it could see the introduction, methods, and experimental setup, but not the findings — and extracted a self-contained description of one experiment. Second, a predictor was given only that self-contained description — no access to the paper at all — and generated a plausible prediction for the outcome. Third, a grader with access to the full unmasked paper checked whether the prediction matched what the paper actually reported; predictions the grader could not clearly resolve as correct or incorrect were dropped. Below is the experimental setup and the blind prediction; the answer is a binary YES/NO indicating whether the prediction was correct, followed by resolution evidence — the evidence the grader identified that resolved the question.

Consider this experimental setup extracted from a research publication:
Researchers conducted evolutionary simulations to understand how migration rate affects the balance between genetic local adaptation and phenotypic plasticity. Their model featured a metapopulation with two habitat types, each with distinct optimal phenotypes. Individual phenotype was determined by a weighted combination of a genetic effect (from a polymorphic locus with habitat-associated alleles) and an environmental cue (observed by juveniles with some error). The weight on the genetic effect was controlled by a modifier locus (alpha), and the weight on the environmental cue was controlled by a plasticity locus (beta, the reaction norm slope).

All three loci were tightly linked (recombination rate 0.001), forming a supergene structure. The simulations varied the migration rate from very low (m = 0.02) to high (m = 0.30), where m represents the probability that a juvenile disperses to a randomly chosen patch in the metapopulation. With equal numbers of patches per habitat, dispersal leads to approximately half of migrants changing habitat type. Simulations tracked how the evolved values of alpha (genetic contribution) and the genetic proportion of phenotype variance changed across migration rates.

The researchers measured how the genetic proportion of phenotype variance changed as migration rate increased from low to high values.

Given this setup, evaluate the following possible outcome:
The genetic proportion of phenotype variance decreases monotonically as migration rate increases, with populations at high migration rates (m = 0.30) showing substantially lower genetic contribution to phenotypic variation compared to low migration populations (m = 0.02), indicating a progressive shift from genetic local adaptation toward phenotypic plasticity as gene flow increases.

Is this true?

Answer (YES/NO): YES